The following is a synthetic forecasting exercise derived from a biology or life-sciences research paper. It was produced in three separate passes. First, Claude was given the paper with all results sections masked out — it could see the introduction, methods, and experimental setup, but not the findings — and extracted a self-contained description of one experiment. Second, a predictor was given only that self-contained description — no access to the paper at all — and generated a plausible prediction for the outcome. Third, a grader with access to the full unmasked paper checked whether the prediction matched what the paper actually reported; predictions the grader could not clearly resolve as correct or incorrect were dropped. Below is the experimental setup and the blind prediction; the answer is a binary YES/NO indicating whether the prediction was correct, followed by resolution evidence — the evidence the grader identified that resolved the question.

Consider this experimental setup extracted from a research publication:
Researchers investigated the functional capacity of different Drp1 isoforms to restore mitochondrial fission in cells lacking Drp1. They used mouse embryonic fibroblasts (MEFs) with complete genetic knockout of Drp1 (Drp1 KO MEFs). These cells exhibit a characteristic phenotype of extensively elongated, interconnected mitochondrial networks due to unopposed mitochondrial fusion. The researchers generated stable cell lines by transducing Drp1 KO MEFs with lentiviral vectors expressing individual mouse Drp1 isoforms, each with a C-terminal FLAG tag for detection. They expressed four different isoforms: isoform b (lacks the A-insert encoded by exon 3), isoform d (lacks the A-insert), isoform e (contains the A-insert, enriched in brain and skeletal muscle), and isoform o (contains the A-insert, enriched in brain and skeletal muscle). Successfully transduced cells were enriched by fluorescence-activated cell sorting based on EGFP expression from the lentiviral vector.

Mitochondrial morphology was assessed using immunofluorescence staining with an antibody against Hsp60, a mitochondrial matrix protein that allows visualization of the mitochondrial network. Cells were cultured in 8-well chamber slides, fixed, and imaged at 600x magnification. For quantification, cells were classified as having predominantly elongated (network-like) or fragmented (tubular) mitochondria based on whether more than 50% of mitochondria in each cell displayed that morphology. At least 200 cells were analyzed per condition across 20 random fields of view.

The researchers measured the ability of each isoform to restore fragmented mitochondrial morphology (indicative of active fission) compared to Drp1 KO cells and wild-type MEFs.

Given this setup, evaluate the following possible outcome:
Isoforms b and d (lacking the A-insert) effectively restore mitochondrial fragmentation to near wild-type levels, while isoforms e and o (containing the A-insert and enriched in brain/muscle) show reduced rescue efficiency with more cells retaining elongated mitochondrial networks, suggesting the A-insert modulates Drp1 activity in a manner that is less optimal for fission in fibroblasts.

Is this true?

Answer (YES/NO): YES